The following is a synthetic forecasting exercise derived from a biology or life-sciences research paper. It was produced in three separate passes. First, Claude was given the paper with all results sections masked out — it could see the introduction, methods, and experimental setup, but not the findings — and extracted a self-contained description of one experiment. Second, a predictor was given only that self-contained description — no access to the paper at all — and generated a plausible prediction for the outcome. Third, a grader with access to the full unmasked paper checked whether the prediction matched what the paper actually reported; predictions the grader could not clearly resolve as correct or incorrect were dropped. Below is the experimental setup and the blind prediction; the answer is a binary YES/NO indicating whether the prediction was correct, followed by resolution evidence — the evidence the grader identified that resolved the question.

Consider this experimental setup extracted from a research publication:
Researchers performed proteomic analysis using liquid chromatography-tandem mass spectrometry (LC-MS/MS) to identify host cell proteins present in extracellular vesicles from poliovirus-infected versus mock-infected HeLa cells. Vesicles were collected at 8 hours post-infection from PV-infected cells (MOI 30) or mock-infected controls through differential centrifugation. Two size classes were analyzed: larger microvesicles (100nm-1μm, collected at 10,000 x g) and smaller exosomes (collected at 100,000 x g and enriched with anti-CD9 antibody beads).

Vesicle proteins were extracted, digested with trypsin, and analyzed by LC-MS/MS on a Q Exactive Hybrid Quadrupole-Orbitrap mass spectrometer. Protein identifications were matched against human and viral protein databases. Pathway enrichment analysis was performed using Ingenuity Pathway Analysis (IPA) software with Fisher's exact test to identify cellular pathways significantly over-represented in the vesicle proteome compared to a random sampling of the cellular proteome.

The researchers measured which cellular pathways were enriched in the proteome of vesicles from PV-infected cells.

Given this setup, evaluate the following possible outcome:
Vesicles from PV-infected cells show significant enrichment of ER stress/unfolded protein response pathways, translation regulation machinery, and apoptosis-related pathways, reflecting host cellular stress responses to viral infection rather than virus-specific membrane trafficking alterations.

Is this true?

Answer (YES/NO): NO